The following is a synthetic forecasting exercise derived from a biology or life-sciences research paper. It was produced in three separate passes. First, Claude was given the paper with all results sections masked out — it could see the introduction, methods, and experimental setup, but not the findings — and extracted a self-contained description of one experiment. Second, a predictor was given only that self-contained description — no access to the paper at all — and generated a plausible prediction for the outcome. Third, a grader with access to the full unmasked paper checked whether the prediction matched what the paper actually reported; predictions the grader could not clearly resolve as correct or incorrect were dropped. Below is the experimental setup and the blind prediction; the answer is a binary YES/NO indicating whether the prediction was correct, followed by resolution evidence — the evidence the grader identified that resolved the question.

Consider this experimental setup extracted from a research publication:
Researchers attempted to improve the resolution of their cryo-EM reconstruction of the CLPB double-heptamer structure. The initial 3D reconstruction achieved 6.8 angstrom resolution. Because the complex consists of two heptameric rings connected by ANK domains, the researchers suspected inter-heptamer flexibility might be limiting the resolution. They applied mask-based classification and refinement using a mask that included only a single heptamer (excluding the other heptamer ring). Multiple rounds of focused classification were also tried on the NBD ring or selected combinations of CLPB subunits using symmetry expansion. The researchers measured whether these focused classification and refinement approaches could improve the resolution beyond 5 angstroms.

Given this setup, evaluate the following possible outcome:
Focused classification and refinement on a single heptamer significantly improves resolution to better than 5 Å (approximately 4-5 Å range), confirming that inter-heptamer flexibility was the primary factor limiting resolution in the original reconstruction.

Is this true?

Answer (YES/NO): NO